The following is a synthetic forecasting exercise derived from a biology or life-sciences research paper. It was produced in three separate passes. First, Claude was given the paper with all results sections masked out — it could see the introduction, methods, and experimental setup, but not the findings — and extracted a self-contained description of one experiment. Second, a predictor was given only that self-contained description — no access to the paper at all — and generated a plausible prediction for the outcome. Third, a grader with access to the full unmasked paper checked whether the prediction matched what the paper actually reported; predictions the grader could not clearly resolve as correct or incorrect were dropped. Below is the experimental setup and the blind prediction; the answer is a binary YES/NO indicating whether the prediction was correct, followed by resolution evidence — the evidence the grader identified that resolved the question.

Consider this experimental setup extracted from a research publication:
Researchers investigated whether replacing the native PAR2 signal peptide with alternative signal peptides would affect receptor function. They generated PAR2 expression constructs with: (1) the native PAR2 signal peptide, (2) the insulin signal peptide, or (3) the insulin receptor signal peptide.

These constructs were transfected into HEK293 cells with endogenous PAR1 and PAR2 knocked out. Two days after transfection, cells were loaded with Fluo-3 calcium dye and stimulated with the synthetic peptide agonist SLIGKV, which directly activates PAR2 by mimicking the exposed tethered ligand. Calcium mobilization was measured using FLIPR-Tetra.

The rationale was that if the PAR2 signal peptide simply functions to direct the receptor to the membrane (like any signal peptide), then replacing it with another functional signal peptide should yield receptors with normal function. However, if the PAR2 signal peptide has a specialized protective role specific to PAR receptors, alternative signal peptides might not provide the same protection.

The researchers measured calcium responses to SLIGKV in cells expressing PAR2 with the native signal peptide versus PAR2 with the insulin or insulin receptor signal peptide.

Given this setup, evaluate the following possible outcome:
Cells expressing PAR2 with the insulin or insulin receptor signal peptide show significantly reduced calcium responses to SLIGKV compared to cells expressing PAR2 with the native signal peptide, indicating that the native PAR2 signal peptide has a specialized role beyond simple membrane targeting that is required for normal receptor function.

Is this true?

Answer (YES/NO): NO